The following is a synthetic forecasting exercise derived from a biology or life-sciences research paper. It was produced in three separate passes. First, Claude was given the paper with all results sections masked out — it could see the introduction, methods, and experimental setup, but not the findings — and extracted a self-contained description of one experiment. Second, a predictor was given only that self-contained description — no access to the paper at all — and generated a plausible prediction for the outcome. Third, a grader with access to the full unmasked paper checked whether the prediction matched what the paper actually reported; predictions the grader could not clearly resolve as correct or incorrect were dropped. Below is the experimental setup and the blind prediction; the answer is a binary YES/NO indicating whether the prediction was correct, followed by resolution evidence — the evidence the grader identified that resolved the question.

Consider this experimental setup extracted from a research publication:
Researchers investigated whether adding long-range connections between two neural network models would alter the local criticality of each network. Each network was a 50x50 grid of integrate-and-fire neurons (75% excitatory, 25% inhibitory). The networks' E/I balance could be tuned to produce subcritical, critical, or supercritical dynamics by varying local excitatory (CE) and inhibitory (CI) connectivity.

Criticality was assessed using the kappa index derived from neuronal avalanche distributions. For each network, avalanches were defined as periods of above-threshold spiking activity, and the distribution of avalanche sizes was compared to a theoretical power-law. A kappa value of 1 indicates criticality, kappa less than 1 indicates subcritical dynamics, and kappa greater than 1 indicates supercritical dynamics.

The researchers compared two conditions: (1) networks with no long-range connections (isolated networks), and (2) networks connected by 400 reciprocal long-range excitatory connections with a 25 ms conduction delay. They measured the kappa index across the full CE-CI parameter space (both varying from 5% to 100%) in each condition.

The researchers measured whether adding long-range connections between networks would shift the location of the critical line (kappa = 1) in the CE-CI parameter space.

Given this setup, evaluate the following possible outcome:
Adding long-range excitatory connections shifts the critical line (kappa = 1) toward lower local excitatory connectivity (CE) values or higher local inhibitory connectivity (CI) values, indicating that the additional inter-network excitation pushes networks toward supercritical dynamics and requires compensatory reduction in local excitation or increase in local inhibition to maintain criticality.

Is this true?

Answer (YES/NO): YES